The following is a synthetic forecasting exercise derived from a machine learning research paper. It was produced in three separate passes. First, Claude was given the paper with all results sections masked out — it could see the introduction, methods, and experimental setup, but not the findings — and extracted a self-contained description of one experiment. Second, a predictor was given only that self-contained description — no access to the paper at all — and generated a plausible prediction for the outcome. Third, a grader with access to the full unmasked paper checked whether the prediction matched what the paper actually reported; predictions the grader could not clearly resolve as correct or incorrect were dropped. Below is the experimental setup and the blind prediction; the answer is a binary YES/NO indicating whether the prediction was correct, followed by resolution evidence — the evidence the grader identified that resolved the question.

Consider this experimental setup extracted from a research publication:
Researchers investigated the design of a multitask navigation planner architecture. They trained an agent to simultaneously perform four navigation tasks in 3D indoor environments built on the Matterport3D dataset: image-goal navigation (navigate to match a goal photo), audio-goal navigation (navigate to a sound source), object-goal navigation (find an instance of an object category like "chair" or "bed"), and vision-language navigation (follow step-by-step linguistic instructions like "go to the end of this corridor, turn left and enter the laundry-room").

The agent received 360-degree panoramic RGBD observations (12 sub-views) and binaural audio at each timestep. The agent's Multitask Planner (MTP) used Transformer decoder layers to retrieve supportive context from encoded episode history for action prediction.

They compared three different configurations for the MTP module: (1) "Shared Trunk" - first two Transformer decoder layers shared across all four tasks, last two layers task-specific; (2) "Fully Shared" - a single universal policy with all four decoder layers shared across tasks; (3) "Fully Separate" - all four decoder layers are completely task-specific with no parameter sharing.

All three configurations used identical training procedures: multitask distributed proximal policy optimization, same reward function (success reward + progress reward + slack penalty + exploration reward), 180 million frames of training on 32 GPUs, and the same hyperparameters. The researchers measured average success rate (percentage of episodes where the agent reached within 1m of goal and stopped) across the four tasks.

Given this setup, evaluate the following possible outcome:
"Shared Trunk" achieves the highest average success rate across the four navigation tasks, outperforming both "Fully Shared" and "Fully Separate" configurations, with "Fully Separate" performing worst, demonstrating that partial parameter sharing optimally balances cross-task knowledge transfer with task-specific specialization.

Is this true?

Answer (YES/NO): YES